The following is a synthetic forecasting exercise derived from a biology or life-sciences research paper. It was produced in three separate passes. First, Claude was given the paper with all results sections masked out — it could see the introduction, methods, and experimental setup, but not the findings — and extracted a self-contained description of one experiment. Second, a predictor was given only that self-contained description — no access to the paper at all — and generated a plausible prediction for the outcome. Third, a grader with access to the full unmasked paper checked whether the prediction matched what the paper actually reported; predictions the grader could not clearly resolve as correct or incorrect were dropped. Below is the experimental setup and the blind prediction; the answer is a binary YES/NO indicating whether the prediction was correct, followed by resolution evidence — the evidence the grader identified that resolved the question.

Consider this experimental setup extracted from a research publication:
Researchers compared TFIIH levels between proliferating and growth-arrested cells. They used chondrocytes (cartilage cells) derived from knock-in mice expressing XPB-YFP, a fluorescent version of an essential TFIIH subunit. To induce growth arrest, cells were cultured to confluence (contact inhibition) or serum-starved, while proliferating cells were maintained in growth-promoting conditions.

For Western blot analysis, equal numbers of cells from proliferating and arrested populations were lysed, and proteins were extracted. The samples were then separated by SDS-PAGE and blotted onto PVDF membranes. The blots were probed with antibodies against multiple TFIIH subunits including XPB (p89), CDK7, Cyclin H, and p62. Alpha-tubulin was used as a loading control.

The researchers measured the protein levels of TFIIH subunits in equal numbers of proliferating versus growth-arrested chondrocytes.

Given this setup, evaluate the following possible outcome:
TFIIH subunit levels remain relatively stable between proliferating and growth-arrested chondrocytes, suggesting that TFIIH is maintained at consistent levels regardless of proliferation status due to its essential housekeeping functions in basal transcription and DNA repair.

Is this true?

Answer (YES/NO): NO